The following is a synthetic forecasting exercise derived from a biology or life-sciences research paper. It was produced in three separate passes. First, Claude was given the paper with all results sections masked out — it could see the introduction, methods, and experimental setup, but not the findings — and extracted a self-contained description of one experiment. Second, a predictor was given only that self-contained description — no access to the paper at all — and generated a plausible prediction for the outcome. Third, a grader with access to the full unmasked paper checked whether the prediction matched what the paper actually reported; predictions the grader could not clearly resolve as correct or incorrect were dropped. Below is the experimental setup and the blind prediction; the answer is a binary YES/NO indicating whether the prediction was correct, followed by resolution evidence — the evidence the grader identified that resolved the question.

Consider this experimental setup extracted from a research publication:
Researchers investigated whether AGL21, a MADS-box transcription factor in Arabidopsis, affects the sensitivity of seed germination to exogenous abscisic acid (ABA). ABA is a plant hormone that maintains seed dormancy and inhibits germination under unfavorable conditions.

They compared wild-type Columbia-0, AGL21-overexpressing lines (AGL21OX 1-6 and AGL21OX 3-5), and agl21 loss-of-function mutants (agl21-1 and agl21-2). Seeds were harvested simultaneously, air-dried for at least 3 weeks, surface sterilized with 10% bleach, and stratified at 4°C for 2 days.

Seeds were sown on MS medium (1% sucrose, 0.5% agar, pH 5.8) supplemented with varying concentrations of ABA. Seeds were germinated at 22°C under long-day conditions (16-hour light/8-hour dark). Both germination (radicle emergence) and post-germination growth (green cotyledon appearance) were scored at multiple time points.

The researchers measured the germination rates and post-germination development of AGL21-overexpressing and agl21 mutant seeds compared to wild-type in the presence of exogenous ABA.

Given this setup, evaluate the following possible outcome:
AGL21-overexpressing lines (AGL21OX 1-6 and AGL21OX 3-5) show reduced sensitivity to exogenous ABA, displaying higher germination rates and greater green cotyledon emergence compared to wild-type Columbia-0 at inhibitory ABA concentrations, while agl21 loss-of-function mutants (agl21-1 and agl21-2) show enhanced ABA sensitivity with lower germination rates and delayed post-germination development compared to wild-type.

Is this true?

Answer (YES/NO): NO